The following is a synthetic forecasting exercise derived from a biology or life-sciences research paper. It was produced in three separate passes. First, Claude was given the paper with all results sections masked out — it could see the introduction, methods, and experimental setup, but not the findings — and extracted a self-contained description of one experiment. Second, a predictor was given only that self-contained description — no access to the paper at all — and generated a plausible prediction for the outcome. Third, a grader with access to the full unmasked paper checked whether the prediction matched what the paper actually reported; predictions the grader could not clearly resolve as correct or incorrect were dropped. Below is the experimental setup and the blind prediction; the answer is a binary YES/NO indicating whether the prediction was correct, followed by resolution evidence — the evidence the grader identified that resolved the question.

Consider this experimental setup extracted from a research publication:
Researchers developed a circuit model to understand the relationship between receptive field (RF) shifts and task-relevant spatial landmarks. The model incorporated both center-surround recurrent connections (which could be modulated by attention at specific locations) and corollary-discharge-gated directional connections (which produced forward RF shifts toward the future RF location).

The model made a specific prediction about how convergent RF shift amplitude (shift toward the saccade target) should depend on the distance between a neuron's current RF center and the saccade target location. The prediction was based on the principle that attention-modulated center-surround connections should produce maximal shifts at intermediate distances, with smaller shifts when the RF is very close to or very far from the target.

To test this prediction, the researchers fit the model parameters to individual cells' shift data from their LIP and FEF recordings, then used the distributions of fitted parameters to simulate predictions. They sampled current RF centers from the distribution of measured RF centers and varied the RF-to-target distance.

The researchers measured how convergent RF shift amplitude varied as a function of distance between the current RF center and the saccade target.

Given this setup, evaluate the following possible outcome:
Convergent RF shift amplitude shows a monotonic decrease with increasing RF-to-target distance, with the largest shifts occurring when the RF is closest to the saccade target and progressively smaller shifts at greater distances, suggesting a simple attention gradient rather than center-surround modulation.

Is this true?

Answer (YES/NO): NO